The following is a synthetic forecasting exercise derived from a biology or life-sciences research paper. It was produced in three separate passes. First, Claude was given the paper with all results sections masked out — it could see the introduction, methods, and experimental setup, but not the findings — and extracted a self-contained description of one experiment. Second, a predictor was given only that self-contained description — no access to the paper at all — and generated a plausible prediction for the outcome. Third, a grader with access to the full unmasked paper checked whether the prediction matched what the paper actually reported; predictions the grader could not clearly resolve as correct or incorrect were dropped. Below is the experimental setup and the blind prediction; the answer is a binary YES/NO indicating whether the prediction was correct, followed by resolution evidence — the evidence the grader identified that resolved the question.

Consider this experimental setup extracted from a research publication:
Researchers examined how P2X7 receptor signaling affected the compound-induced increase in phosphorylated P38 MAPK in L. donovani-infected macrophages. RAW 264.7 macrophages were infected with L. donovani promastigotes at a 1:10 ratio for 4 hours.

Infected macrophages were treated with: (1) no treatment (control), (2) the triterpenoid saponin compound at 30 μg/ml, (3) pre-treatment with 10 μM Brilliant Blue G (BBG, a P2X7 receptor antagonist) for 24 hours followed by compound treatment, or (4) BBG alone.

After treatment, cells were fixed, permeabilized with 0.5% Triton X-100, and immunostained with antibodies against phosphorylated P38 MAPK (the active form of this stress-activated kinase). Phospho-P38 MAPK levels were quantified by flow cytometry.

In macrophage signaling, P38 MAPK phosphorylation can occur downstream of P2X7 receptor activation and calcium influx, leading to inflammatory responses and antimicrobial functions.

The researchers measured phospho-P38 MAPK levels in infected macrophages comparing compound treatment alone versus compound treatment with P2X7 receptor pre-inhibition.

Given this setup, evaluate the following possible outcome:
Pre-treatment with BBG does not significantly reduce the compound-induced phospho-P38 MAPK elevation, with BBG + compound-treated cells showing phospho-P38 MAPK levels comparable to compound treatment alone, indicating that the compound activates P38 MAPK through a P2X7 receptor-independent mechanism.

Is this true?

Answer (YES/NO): NO